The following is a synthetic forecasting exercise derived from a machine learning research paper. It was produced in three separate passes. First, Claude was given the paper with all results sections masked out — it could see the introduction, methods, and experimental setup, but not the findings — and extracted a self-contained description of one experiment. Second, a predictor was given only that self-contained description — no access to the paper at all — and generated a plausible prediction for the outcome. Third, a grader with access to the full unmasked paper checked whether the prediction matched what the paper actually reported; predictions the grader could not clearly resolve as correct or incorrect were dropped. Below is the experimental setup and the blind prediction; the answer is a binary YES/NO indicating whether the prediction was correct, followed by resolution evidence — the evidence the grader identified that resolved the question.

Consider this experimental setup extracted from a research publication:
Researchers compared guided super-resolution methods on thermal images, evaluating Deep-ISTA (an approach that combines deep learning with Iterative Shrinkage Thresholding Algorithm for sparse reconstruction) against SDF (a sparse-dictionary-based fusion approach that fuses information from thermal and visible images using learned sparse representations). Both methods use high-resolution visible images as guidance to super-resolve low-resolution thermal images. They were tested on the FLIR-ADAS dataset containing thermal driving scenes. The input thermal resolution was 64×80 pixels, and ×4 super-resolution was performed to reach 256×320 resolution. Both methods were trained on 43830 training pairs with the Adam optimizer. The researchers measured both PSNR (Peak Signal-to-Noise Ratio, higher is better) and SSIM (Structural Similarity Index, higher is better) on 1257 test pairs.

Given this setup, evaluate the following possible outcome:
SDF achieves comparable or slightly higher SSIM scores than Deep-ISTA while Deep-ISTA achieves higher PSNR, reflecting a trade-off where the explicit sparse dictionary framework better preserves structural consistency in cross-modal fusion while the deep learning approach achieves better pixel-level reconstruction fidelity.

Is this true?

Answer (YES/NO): NO